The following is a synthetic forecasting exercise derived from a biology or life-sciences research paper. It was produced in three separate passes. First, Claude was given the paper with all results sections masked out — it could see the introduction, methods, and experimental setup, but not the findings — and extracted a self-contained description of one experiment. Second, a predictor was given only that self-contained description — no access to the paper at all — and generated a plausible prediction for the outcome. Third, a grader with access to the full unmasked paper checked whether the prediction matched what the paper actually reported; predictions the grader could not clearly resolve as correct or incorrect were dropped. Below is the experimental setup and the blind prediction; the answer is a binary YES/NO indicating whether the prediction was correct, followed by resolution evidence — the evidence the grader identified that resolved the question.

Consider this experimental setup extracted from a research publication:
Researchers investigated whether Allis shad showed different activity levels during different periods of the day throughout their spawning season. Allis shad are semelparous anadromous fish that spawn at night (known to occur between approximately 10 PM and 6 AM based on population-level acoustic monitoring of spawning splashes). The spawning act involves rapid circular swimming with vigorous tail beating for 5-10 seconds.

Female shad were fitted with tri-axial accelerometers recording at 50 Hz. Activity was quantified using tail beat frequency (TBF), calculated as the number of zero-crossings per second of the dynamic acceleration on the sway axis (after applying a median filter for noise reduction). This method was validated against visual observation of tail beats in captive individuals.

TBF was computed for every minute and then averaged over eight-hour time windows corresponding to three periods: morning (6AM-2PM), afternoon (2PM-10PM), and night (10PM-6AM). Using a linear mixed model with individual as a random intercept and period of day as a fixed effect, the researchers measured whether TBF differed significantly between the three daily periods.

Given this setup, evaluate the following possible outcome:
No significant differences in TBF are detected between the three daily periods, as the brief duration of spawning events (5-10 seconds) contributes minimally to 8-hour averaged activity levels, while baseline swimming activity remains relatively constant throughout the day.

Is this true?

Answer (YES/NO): NO